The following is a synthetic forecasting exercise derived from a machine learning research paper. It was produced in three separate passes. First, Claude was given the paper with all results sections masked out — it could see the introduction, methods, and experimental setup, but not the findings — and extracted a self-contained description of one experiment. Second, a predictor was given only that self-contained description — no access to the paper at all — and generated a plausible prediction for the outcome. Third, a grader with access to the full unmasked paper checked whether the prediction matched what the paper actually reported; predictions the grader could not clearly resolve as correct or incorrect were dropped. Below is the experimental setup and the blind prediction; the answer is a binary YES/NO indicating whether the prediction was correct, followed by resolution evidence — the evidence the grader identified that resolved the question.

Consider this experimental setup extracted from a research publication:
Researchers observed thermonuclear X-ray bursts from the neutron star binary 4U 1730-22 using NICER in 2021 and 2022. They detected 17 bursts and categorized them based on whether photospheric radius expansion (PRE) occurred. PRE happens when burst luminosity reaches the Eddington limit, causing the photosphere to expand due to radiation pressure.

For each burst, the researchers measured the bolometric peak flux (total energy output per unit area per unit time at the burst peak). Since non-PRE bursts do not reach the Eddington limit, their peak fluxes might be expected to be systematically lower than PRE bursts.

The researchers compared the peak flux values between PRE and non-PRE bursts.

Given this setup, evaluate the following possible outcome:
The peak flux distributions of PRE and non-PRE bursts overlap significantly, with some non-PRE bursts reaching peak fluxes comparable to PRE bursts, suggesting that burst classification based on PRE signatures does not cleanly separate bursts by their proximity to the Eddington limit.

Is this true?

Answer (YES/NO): YES